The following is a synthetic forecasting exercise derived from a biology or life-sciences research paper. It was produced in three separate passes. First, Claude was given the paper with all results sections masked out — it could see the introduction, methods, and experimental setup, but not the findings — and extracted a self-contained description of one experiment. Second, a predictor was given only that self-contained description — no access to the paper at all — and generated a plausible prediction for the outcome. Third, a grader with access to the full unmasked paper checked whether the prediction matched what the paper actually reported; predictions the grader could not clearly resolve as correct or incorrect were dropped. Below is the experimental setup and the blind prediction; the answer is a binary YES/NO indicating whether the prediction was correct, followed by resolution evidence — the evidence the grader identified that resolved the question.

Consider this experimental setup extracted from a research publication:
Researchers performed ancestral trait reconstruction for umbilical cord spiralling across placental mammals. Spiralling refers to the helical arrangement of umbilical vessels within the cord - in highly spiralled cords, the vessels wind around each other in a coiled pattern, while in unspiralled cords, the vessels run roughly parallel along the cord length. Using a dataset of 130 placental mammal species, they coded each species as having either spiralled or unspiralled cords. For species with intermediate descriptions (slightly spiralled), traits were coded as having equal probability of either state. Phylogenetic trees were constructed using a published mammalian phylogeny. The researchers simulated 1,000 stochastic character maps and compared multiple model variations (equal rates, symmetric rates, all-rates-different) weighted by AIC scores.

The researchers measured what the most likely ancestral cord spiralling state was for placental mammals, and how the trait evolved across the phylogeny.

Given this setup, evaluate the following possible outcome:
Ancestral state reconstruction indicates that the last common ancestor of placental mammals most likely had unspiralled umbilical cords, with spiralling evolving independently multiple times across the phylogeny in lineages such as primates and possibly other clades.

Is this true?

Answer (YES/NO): YES